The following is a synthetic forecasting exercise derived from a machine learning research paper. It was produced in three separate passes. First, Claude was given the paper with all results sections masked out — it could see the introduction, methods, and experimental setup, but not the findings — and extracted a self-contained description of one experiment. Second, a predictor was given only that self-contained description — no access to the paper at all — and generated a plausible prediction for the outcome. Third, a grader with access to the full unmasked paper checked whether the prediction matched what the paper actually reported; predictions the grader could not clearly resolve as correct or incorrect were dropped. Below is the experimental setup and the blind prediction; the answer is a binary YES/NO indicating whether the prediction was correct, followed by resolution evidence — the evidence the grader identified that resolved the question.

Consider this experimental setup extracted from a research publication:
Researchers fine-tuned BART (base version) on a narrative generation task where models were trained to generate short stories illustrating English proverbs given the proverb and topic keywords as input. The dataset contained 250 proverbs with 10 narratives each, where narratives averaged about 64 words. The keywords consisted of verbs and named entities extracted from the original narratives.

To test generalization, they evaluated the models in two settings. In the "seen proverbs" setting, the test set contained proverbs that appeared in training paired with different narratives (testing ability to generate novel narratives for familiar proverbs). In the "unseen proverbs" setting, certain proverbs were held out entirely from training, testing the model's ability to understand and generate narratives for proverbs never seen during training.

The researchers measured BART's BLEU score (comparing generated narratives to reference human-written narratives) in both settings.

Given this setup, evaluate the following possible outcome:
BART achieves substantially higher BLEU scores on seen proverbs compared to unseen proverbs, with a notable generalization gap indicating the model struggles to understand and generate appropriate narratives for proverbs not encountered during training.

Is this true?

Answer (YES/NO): NO